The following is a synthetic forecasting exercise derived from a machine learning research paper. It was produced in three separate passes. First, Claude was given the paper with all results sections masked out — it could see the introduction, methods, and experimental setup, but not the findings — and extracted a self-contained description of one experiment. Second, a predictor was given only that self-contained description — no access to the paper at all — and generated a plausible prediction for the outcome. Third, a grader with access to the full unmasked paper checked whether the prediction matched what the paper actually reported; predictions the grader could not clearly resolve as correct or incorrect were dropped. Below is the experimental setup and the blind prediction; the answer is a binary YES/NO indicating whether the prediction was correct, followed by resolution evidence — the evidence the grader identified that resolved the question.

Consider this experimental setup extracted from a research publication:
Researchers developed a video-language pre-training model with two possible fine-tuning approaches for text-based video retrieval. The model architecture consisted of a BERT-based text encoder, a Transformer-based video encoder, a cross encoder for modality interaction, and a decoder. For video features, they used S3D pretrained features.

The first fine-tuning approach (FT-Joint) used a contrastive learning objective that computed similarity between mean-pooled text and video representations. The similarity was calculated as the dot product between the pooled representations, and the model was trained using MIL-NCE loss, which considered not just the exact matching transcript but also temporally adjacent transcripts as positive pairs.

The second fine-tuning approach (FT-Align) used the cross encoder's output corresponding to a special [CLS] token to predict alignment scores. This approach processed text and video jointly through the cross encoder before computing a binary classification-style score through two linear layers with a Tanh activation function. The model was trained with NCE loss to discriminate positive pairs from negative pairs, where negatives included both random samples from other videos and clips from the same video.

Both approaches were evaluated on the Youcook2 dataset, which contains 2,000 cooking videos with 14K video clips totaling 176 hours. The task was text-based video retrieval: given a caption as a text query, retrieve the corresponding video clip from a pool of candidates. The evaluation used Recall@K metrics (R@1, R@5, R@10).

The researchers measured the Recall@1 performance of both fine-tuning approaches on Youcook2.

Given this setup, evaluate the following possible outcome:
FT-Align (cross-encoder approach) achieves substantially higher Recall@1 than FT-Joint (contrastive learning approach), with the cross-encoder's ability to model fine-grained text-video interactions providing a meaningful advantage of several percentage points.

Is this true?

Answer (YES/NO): YES